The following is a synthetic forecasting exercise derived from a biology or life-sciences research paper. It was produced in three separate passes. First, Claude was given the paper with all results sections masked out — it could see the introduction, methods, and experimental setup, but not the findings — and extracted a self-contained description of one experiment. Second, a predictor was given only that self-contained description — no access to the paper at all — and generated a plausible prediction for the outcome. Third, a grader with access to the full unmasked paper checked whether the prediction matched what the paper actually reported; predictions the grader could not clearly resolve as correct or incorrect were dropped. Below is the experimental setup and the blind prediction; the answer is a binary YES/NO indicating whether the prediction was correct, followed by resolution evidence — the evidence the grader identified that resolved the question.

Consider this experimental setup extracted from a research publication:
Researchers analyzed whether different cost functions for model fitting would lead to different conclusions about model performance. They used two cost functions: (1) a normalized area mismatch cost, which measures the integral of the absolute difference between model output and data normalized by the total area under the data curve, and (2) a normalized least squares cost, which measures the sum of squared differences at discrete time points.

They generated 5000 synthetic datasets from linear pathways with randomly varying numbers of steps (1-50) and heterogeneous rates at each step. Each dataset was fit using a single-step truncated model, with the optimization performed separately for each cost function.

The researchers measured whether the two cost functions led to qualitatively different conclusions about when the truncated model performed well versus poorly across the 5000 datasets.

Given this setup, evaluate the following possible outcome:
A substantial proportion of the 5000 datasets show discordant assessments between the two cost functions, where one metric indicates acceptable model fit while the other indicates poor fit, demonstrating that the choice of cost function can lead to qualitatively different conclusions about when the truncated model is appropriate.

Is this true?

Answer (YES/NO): NO